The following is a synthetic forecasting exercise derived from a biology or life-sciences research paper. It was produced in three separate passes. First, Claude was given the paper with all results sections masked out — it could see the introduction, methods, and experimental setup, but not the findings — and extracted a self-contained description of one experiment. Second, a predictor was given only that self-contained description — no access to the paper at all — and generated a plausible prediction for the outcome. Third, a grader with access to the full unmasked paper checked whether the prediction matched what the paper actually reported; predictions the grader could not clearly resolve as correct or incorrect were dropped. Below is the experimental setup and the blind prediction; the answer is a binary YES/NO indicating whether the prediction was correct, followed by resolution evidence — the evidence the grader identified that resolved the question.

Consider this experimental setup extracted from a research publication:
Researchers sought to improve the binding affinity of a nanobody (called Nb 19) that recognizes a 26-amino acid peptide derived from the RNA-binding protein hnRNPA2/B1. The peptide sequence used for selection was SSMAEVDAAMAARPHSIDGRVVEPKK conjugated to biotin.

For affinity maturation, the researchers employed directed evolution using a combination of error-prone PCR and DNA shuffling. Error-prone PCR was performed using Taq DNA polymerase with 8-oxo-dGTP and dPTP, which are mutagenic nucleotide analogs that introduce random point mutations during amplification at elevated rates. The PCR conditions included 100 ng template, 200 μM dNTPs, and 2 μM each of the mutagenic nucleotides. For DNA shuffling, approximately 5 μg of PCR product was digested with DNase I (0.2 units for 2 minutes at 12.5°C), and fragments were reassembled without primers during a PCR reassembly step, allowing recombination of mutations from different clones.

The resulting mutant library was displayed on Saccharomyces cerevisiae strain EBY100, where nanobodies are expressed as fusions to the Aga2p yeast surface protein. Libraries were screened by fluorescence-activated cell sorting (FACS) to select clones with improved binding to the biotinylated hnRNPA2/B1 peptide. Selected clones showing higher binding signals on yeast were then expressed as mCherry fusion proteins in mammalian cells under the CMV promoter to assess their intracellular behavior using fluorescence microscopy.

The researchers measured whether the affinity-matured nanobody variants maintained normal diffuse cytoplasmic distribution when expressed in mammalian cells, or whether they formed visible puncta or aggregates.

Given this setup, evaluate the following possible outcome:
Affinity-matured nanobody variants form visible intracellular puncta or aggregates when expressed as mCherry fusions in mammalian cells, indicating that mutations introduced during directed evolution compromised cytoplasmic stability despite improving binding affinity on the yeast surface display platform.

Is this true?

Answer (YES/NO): YES